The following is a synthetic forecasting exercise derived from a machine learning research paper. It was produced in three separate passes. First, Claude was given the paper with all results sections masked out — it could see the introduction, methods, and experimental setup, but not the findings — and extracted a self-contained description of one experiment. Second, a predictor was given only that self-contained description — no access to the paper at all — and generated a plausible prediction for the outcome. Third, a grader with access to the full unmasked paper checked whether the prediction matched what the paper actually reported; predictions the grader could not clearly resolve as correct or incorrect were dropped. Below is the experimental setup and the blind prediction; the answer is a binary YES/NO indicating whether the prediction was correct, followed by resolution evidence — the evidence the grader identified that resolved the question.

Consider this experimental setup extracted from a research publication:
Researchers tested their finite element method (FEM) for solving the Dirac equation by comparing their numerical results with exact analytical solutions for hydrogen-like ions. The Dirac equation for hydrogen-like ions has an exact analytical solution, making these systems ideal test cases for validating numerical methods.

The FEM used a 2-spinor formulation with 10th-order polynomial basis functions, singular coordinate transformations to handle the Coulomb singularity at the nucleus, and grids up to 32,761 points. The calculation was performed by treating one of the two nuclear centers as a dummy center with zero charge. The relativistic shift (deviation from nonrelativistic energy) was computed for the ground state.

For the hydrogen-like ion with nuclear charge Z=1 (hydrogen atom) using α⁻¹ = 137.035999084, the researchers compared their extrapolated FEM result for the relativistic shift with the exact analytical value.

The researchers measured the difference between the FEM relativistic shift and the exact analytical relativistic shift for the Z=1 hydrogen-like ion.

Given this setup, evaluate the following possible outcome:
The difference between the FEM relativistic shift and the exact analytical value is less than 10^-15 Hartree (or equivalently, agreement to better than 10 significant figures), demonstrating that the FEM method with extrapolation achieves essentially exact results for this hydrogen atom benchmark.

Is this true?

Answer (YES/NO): YES